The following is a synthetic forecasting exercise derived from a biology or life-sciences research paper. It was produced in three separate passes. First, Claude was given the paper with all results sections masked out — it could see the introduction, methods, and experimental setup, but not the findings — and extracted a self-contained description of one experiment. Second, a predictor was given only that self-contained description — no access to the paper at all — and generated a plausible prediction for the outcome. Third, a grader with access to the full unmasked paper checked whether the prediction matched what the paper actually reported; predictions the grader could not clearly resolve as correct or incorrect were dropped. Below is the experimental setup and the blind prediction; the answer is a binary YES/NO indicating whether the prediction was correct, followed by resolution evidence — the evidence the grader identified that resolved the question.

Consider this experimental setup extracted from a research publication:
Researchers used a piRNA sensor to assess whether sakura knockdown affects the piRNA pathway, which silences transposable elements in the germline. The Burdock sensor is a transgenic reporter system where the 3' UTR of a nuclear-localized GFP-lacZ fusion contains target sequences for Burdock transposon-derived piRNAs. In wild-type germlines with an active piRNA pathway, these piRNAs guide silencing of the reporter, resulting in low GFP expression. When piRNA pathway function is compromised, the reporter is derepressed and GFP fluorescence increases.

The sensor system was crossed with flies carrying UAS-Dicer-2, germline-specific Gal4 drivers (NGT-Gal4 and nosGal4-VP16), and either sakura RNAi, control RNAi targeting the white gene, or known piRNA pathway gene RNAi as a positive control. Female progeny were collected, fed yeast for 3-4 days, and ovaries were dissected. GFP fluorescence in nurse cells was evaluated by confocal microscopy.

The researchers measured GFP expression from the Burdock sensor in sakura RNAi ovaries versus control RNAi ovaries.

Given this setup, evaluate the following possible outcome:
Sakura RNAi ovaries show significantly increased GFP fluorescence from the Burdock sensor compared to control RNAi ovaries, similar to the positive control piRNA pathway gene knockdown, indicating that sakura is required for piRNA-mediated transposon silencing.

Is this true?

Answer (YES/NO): YES